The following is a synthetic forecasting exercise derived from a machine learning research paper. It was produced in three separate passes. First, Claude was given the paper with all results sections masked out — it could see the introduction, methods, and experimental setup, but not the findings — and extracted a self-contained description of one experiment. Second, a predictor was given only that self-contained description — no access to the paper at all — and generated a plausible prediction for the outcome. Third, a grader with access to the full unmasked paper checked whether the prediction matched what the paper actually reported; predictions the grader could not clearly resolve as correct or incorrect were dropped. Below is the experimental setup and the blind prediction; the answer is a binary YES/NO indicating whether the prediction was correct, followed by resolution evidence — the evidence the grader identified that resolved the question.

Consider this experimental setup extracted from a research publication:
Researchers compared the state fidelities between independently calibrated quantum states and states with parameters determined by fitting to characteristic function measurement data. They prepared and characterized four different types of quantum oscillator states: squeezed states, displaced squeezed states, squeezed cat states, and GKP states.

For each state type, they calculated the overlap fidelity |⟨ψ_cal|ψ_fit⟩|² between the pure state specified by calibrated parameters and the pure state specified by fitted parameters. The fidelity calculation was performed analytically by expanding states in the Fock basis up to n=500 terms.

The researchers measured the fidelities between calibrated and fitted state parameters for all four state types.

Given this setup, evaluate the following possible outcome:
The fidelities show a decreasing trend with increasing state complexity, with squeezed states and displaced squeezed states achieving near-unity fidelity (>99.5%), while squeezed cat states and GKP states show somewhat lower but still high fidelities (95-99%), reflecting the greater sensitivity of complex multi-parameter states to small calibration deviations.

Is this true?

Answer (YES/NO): NO